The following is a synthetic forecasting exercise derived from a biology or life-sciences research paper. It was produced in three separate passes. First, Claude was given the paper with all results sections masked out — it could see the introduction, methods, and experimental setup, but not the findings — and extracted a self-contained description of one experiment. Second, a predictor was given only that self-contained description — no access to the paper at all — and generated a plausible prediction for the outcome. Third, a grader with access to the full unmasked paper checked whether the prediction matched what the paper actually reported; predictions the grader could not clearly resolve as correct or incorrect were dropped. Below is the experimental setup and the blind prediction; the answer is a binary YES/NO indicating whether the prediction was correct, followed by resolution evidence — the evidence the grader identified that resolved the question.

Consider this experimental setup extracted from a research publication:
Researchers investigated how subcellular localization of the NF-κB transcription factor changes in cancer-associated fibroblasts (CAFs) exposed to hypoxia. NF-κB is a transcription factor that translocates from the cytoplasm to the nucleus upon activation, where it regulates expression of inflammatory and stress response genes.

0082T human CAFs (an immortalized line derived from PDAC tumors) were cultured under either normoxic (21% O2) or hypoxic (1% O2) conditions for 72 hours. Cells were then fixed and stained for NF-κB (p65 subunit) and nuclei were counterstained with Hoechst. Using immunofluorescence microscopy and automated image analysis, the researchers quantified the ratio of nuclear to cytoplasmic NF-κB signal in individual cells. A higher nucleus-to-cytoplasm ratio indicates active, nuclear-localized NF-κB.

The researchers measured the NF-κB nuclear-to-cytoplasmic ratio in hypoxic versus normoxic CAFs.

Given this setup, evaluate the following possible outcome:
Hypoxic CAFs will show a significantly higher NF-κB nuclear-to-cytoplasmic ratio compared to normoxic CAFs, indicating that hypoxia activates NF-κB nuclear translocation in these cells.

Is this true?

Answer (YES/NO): YES